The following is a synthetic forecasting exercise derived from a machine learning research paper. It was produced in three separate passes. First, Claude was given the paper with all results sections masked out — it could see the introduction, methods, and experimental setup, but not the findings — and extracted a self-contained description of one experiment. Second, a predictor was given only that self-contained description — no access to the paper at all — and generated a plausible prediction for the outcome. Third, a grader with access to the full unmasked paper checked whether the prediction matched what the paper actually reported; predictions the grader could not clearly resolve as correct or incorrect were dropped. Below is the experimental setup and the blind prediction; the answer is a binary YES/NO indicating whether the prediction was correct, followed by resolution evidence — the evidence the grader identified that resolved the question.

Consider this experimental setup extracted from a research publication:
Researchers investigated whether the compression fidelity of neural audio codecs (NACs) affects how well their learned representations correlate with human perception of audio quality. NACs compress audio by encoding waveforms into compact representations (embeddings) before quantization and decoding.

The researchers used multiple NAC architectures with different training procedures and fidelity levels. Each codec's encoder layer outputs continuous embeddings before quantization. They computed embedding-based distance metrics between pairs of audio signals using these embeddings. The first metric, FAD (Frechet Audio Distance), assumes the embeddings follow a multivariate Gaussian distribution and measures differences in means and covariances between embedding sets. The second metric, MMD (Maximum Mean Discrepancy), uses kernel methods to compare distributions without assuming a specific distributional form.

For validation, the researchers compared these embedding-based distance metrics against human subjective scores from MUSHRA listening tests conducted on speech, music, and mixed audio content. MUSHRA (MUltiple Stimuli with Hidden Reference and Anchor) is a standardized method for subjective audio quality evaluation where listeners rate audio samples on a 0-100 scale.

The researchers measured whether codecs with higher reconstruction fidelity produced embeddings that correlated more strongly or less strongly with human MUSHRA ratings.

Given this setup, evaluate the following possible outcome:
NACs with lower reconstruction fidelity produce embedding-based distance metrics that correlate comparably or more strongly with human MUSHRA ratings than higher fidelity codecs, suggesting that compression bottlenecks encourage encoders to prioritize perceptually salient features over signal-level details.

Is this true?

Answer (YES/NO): NO